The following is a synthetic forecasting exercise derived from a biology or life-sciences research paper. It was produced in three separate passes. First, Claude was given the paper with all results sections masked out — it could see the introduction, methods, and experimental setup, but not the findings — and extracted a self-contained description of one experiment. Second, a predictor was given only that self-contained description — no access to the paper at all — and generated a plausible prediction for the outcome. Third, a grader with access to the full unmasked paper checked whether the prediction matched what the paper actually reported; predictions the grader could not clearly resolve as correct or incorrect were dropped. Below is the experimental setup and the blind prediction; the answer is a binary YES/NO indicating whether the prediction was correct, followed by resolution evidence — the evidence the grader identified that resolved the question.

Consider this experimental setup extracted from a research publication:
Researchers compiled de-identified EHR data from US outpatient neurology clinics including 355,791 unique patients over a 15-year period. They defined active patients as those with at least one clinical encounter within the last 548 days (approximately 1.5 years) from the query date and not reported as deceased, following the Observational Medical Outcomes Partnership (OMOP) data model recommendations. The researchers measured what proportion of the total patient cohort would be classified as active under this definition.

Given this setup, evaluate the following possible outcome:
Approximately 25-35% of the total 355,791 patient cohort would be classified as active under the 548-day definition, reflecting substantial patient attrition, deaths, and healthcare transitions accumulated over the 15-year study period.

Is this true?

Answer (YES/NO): YES